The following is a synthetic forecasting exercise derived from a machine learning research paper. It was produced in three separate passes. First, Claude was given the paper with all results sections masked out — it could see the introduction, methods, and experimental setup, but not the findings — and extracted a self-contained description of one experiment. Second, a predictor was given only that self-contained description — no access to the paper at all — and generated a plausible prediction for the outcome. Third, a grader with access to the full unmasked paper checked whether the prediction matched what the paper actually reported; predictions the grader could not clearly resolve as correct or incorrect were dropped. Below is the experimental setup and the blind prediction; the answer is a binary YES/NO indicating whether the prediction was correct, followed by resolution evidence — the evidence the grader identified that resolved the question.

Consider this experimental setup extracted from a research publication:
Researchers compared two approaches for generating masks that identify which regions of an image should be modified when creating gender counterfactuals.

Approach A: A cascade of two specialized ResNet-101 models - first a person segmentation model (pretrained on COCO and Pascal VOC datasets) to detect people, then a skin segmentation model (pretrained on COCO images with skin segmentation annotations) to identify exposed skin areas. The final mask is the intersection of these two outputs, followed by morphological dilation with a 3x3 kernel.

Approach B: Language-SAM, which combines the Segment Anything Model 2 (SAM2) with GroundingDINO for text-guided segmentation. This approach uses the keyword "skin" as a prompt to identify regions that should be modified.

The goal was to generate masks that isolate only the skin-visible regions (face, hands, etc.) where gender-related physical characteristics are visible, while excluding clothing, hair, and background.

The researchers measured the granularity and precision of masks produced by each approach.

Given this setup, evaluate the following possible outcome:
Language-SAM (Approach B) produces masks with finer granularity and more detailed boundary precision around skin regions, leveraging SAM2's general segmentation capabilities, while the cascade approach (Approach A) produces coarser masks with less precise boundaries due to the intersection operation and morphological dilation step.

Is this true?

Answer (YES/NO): NO